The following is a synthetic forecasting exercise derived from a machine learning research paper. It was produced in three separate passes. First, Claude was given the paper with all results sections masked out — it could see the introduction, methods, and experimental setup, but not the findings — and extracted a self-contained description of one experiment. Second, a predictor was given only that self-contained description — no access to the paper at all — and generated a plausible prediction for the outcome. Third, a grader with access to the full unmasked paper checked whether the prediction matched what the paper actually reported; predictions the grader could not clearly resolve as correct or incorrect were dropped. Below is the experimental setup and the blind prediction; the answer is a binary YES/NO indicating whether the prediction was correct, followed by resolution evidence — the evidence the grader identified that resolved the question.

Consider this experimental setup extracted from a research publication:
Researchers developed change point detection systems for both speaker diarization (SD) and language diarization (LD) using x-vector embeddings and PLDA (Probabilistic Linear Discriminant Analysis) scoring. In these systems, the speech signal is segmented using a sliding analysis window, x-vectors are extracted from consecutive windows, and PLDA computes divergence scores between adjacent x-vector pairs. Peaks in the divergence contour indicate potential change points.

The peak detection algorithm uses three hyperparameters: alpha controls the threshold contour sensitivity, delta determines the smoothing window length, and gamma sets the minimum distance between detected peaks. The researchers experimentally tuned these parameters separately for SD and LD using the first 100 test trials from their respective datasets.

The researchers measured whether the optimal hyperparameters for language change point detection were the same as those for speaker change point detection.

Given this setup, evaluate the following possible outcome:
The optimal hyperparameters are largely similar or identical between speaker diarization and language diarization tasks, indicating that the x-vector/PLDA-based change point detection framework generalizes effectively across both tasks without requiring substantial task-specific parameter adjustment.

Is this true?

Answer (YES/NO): NO